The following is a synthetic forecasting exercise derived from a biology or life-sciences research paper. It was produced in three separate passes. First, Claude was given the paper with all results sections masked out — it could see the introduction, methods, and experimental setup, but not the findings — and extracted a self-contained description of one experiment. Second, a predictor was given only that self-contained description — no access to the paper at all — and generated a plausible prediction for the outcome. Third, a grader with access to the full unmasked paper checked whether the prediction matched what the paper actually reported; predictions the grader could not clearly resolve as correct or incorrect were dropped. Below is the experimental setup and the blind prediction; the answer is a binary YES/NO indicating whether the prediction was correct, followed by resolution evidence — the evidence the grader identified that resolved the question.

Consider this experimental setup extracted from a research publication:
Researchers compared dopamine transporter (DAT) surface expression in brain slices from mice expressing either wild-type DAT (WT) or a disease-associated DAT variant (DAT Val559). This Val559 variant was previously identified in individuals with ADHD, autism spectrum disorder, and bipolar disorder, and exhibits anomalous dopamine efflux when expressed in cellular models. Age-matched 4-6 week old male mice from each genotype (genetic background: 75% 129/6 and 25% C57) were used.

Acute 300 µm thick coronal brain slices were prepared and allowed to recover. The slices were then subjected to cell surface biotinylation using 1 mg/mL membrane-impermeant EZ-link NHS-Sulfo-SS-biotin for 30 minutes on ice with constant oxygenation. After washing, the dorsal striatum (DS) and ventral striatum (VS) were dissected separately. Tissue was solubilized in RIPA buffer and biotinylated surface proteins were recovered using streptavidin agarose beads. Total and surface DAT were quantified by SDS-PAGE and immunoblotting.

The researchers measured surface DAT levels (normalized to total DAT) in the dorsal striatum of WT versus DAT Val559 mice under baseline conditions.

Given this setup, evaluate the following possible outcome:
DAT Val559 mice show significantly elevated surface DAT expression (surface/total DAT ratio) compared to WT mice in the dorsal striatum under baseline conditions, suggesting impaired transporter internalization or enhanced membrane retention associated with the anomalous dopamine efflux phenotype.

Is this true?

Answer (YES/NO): YES